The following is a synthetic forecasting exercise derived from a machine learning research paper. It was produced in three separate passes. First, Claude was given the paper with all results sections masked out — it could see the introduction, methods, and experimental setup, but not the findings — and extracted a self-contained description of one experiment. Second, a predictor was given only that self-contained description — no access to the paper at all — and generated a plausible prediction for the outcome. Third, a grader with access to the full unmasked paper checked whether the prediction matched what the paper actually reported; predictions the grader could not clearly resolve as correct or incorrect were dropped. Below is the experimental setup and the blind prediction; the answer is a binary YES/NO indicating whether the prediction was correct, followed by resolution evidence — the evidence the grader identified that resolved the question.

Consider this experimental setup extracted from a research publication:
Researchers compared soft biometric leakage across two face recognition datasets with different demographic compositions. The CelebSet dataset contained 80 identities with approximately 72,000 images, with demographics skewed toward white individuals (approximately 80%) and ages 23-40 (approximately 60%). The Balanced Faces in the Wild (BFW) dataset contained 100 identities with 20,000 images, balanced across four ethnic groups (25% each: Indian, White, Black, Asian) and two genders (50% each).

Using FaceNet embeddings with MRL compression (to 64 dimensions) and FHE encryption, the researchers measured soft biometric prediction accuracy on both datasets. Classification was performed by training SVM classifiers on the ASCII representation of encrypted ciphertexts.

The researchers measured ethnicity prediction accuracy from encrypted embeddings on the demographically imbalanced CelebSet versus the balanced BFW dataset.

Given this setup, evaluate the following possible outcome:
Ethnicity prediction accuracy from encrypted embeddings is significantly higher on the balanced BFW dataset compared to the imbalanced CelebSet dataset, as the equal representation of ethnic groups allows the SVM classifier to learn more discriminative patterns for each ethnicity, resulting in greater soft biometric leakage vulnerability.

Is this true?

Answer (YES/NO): NO